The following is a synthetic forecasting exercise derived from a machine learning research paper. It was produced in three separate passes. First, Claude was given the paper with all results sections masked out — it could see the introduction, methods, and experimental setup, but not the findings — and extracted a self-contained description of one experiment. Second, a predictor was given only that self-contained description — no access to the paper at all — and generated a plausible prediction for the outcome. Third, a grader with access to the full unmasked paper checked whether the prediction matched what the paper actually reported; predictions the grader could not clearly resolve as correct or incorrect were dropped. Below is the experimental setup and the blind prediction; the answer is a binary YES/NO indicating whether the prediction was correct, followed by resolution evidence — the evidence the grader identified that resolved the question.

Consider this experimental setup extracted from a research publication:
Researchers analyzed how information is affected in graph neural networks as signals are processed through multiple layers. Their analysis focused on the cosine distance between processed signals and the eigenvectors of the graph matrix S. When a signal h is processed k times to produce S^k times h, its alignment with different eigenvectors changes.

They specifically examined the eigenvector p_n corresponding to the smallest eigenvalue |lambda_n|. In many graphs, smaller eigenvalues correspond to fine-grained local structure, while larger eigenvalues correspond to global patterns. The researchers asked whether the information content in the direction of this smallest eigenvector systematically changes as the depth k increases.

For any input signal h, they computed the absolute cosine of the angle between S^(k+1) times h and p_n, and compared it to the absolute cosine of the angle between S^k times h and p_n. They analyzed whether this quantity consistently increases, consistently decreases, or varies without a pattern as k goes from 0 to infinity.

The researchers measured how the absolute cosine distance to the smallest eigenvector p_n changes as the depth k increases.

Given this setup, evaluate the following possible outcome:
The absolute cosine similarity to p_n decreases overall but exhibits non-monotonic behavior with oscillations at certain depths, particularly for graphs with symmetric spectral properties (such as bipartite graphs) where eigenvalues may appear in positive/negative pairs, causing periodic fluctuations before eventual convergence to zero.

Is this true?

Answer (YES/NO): NO